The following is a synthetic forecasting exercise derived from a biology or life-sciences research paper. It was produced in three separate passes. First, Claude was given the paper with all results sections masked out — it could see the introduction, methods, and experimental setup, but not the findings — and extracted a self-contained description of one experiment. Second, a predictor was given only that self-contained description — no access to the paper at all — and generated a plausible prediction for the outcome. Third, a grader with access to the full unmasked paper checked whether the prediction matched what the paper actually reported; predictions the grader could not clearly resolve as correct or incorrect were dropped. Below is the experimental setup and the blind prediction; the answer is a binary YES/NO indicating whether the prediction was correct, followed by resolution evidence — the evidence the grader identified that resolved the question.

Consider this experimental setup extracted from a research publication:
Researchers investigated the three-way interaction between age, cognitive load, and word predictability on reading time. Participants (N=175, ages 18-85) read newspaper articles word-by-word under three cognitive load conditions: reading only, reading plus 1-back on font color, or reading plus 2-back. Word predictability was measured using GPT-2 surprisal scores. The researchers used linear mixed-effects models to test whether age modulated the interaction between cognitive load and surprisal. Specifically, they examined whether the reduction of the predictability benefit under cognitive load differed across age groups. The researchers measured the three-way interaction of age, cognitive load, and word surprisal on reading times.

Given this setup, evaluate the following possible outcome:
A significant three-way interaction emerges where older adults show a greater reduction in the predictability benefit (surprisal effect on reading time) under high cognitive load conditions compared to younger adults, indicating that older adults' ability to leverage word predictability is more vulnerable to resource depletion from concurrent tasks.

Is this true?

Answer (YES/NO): NO